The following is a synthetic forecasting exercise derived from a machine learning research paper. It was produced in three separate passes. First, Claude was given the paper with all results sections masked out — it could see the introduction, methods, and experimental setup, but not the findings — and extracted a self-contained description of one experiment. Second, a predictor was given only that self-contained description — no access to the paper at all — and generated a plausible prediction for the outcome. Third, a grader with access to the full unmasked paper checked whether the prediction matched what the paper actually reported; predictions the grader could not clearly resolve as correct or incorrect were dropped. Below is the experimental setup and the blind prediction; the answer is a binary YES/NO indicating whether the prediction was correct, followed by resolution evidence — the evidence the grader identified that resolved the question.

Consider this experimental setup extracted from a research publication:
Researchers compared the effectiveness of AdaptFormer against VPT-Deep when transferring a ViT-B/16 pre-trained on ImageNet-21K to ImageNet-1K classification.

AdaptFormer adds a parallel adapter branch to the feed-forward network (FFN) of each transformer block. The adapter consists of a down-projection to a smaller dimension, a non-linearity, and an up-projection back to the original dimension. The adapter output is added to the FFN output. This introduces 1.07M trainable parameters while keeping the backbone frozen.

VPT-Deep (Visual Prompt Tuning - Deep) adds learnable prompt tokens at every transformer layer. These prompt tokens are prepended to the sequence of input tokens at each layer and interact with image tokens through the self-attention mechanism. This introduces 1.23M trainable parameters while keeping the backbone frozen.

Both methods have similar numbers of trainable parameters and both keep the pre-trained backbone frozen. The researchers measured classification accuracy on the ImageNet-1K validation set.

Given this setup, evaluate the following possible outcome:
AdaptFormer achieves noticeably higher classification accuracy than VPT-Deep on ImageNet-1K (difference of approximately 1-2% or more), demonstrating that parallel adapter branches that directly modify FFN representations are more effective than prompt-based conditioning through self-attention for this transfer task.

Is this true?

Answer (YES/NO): NO